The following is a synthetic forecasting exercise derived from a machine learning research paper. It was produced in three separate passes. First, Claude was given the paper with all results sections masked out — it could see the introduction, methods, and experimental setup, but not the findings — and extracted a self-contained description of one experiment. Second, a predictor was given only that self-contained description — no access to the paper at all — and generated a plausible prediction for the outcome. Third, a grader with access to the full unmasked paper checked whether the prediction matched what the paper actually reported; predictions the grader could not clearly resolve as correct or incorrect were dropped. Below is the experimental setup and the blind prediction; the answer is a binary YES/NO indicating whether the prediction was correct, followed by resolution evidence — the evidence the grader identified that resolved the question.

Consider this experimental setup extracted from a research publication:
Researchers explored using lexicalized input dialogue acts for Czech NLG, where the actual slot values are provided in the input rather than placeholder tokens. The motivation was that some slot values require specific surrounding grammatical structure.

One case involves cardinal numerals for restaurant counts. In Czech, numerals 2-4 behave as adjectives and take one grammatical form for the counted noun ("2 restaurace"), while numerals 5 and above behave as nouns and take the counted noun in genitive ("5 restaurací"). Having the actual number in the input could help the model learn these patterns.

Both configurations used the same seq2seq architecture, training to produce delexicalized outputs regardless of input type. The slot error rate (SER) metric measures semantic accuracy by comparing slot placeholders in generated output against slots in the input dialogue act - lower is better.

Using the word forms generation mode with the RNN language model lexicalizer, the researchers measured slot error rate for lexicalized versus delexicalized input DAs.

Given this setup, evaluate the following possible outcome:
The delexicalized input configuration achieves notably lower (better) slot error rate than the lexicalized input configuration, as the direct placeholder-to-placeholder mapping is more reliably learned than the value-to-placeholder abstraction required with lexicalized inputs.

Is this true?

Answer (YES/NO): YES